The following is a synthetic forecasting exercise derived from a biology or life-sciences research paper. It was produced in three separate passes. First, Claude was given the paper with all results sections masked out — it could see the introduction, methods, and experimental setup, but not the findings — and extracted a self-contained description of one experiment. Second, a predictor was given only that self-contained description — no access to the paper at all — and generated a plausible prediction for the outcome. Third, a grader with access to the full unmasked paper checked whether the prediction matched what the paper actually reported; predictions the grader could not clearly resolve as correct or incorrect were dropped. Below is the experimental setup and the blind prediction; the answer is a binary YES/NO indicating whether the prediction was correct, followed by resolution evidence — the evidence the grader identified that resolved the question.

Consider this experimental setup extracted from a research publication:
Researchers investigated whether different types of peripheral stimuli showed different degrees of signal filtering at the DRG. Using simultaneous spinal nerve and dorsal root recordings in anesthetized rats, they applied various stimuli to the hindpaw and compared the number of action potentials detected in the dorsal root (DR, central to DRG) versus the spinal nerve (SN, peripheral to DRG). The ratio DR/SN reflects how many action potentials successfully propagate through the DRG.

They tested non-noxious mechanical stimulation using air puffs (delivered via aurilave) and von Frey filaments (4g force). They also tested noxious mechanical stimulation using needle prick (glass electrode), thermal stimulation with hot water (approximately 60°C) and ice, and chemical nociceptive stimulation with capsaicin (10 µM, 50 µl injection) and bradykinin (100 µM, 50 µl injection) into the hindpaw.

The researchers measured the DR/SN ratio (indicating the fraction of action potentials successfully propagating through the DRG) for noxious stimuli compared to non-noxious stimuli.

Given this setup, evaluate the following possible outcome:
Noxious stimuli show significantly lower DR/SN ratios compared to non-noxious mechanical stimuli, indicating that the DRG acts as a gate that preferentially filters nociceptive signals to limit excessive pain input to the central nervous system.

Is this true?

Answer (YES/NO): YES